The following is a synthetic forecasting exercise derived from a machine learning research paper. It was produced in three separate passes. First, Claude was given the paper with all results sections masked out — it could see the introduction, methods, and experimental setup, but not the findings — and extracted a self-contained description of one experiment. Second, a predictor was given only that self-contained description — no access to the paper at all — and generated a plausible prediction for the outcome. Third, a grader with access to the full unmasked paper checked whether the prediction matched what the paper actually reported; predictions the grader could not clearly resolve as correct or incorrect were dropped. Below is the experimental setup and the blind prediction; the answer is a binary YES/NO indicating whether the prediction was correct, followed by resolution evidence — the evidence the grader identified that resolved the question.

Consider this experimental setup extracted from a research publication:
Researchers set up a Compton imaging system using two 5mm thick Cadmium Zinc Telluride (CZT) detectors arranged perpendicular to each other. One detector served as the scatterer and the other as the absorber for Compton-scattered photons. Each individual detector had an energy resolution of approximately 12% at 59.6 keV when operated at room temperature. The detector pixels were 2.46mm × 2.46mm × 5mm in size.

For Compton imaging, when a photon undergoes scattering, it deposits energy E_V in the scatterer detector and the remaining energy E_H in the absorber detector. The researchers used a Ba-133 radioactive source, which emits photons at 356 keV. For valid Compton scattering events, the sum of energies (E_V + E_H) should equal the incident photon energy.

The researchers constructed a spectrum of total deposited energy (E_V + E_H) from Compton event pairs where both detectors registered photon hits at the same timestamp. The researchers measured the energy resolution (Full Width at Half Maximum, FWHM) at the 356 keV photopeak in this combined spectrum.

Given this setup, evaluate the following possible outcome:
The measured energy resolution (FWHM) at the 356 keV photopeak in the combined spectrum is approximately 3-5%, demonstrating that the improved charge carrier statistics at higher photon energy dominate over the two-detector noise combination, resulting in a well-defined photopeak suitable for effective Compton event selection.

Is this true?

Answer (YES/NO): YES